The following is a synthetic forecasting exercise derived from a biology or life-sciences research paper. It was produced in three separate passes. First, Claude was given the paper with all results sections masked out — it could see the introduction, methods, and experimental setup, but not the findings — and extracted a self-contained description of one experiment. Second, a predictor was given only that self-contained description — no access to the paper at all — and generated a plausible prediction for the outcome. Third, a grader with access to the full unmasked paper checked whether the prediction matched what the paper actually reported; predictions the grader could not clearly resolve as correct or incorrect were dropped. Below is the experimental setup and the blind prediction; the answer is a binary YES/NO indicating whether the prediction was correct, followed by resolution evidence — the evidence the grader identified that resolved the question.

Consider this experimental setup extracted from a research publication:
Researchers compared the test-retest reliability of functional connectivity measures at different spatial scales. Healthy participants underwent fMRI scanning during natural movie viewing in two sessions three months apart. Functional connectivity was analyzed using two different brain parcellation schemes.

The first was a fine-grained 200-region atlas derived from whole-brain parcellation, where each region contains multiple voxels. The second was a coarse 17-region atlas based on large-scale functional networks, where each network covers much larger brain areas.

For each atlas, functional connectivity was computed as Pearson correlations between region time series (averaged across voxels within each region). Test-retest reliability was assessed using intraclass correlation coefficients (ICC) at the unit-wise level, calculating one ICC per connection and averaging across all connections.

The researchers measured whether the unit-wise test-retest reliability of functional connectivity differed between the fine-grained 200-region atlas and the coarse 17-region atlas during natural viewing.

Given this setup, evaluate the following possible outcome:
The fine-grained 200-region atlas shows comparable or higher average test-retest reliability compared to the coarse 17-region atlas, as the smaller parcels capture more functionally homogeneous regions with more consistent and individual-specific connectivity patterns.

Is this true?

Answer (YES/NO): YES